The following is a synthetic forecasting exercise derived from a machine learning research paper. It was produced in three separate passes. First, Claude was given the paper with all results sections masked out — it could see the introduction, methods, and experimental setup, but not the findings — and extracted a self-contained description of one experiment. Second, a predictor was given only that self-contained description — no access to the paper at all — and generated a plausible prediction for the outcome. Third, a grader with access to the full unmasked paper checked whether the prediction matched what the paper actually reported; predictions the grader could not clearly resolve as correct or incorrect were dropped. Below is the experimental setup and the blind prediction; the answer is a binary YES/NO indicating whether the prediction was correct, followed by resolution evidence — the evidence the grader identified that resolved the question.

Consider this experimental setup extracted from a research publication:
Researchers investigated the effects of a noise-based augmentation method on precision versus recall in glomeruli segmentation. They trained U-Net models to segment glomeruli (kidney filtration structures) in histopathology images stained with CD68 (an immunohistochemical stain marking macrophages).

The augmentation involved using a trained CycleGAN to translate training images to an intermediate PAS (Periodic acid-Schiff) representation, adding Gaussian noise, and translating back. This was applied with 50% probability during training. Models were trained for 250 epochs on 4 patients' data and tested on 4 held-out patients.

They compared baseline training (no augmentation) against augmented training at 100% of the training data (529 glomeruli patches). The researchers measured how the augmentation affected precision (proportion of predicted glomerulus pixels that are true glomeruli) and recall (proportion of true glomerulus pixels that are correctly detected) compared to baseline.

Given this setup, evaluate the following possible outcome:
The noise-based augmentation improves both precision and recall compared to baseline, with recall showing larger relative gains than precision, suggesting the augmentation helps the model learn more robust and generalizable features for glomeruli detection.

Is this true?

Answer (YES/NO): NO